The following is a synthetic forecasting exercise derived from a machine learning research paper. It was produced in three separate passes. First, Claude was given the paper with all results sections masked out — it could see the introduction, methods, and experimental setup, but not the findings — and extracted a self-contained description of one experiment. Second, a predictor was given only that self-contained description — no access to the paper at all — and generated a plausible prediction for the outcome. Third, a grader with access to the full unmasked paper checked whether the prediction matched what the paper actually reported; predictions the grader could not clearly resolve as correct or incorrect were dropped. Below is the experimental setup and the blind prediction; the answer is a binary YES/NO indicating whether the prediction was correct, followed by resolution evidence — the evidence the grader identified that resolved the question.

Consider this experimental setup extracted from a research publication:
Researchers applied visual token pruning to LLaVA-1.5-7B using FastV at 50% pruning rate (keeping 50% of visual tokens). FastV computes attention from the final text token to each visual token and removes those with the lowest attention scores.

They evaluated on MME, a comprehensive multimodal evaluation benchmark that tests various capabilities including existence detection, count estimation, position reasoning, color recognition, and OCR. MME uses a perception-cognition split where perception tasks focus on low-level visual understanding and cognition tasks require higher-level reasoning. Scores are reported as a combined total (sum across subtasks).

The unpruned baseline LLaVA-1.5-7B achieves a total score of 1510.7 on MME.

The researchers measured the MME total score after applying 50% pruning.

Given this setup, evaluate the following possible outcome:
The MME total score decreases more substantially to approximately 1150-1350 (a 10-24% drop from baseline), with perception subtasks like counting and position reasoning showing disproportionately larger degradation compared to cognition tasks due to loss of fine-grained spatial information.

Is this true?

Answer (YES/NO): NO